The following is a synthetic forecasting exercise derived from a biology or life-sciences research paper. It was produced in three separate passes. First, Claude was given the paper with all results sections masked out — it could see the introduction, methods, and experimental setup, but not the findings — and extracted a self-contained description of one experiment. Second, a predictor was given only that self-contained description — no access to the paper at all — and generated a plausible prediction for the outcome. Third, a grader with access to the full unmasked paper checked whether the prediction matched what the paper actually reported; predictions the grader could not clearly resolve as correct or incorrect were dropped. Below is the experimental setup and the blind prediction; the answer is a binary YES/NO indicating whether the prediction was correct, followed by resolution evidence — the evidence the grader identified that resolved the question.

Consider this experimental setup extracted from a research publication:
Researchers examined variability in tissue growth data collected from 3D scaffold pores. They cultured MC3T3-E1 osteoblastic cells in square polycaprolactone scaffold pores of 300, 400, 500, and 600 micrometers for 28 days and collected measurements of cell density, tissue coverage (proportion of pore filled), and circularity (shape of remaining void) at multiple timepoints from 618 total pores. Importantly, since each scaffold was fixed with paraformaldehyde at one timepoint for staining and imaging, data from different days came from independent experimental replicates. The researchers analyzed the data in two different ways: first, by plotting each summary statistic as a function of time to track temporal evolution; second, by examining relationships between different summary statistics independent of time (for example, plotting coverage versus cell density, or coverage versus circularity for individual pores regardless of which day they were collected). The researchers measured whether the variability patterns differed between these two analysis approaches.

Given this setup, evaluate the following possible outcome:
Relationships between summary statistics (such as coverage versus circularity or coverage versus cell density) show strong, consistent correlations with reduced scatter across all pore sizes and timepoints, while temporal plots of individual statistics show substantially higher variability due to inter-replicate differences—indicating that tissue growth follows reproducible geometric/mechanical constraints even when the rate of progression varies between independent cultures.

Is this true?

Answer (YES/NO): YES